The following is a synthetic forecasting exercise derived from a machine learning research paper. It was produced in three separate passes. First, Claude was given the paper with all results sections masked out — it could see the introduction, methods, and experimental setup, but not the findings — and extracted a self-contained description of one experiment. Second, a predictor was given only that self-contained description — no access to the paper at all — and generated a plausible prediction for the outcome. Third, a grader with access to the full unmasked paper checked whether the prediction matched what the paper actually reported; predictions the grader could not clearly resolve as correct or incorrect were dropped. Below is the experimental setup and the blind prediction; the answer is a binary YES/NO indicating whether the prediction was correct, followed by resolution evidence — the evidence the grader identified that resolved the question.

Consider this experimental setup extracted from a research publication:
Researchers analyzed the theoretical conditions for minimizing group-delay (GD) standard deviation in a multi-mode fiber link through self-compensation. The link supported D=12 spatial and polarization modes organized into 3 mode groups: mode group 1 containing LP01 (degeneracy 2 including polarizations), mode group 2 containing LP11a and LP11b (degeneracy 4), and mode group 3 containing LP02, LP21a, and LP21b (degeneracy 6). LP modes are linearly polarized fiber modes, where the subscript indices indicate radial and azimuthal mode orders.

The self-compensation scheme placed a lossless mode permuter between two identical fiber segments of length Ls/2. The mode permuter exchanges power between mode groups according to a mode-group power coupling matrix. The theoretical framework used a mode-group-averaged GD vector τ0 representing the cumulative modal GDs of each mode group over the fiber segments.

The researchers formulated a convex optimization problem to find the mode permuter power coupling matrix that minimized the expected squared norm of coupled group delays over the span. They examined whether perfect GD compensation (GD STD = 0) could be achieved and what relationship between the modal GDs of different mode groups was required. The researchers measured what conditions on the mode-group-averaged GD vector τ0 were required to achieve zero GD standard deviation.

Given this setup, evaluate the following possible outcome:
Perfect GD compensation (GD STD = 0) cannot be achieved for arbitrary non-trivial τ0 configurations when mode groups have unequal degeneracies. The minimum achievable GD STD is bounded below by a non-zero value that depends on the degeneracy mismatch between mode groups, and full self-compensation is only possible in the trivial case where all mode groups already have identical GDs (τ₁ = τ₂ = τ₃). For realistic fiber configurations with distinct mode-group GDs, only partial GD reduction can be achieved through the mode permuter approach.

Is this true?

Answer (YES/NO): NO